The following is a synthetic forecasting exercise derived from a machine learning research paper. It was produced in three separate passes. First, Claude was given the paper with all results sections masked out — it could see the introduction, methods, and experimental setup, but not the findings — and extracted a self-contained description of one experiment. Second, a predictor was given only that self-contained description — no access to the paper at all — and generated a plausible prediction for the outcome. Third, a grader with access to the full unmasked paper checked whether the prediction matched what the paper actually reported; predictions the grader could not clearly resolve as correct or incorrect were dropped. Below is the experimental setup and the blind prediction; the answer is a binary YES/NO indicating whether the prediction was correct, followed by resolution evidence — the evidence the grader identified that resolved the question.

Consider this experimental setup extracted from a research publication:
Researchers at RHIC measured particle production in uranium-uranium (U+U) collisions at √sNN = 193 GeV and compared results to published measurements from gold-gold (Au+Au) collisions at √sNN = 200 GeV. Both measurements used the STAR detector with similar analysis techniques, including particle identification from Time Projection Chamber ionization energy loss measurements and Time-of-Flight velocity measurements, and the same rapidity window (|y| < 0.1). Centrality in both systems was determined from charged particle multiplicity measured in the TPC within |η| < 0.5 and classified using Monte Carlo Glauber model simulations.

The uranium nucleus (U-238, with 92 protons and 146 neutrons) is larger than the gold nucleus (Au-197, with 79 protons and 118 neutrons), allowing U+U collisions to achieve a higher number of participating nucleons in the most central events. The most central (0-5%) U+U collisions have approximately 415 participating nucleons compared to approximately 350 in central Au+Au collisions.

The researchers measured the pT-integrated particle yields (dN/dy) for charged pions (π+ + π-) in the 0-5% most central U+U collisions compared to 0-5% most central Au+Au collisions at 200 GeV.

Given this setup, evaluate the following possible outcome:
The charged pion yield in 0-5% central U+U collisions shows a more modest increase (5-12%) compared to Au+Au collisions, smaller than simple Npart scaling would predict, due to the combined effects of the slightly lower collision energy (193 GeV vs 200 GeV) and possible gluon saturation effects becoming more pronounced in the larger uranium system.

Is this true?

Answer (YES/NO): NO